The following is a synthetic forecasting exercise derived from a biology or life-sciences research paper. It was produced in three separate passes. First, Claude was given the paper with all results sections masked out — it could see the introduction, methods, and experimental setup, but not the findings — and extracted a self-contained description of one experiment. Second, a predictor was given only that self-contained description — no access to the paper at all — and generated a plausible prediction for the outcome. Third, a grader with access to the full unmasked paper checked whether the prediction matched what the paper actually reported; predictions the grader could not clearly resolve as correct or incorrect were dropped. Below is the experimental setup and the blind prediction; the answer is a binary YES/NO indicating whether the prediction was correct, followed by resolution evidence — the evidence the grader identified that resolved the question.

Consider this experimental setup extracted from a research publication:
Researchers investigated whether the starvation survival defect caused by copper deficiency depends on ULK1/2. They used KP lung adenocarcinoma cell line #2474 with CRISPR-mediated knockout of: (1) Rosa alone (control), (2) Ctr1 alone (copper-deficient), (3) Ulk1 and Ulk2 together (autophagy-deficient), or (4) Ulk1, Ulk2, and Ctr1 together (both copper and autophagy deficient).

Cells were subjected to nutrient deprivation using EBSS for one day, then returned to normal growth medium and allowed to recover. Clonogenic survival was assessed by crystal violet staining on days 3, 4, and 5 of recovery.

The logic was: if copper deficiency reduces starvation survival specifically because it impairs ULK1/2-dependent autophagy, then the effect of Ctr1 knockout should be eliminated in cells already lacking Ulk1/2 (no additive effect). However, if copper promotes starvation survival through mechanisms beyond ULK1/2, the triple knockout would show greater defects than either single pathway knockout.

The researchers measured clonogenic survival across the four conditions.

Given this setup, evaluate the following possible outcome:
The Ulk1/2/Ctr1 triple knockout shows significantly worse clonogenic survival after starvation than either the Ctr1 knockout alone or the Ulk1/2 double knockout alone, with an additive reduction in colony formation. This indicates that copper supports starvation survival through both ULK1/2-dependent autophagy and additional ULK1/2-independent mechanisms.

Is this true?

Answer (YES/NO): NO